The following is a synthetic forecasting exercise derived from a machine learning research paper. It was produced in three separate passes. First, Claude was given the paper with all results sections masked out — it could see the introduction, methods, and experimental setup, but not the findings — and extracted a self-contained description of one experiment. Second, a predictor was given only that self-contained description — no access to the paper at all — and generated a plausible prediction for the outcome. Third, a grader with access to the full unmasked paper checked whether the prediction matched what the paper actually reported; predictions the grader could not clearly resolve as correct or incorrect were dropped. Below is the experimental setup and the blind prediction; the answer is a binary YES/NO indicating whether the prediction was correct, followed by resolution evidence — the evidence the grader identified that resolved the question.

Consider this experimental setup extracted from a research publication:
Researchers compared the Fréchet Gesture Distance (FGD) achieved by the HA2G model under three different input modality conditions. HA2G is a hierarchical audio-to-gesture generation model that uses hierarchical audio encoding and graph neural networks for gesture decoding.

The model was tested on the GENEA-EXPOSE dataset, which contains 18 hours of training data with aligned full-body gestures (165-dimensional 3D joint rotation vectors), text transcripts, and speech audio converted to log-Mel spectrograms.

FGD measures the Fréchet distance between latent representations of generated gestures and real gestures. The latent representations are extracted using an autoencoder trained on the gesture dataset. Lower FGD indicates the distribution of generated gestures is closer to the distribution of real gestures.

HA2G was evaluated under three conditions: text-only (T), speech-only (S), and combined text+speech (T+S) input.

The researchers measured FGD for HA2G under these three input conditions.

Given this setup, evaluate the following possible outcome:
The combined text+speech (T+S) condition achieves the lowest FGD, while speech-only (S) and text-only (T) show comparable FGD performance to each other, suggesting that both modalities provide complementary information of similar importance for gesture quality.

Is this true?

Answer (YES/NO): NO